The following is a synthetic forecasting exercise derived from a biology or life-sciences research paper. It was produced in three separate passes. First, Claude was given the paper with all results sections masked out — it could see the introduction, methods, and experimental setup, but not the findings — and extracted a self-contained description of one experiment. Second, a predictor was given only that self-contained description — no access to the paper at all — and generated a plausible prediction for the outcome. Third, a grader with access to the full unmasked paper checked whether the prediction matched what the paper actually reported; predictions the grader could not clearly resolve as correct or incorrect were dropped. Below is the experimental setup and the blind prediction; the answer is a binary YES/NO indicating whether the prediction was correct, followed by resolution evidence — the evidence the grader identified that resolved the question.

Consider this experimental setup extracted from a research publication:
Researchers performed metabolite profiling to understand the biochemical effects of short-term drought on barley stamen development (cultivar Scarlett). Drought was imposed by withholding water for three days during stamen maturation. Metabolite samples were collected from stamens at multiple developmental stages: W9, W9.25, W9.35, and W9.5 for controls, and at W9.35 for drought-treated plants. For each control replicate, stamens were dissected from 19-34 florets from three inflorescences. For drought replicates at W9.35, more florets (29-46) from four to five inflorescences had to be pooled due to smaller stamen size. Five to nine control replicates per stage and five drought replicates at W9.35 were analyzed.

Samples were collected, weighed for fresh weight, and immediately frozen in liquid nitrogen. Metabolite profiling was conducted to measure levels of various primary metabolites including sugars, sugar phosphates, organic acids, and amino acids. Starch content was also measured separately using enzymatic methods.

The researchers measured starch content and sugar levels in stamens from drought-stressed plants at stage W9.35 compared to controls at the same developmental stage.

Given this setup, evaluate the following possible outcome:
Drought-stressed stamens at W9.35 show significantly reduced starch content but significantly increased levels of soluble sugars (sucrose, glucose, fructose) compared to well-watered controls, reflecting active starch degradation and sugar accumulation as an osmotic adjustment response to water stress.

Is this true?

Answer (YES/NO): NO